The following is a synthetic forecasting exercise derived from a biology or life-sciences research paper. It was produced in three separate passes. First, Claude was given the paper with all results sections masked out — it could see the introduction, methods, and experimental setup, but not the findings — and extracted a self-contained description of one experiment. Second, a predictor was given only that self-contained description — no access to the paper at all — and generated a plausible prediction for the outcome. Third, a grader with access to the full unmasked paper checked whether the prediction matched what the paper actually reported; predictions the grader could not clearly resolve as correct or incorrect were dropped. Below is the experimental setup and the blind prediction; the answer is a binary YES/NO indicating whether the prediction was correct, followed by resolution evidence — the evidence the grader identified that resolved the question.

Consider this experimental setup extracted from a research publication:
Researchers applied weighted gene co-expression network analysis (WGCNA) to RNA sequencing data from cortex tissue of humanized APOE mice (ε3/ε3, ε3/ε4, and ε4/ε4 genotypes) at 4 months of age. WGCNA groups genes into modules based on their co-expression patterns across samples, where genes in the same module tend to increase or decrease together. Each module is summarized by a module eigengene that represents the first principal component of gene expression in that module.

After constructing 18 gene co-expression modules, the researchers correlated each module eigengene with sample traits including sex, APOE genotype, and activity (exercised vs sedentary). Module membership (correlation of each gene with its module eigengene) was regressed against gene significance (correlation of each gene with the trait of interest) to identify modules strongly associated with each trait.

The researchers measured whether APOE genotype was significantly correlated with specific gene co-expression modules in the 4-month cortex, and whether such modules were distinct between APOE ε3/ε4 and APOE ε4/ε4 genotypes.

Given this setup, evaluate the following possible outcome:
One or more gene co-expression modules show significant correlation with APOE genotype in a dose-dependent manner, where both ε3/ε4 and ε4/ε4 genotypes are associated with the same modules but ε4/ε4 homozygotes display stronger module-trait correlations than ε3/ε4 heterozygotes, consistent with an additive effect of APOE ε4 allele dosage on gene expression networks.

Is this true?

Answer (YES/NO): NO